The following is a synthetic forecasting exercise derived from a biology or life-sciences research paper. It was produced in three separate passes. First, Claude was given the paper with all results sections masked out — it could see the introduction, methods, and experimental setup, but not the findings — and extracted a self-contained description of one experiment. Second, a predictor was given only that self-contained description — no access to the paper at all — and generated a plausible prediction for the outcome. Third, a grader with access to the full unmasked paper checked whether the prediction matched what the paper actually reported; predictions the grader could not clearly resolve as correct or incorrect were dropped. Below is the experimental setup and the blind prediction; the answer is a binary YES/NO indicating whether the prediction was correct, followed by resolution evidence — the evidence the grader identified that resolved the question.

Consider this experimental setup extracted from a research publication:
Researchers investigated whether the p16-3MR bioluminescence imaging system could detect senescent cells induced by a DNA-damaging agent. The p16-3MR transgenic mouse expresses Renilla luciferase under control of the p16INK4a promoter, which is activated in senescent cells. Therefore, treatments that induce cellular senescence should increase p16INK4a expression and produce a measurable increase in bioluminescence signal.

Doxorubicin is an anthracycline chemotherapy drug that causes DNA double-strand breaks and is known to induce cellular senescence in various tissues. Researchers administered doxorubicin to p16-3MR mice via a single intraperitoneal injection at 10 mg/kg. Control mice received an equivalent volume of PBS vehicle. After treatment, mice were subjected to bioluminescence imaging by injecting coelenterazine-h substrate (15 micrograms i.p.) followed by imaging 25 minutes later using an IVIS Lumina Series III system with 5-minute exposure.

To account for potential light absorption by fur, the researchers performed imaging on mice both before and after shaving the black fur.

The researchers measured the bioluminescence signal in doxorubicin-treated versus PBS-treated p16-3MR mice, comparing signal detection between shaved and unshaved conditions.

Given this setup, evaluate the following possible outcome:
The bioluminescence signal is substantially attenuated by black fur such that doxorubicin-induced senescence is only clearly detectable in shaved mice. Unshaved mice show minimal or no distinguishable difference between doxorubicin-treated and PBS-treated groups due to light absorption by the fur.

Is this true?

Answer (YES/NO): NO